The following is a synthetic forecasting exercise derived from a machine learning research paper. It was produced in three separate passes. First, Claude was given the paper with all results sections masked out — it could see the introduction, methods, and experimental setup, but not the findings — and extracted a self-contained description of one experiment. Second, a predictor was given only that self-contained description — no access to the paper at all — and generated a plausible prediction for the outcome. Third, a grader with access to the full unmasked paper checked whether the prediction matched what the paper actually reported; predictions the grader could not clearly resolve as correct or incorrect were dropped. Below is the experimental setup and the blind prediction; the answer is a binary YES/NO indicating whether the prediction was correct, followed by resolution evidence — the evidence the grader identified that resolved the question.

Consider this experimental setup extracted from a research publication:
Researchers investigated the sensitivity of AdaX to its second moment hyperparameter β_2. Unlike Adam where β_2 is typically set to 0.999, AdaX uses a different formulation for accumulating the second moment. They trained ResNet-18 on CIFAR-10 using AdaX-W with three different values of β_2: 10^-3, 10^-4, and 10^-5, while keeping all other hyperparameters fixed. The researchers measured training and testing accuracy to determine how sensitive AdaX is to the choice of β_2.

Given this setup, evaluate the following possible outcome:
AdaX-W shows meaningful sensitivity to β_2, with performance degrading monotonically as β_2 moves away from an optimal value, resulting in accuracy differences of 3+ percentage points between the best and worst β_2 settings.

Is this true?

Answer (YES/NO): NO